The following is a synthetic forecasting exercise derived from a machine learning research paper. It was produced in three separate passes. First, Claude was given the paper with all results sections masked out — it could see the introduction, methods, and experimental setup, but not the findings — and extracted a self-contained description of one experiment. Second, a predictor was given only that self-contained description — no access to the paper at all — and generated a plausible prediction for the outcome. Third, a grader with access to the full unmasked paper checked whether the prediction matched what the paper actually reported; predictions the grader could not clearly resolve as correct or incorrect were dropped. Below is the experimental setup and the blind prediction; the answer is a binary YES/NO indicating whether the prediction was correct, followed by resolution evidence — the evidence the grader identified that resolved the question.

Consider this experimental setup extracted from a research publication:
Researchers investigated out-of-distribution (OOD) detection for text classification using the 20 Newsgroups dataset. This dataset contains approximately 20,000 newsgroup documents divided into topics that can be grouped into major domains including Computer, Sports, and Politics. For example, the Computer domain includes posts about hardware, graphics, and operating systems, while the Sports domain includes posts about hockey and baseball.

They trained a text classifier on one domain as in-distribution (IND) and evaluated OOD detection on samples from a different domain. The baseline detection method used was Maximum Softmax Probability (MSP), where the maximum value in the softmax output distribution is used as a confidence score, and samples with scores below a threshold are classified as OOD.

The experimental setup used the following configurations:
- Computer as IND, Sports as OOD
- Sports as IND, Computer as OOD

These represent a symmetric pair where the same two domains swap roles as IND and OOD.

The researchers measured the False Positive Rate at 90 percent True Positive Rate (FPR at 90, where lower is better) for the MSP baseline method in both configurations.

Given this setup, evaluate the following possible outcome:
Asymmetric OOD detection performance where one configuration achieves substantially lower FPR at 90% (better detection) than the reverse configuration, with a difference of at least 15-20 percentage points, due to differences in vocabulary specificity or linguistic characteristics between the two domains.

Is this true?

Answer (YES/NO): NO